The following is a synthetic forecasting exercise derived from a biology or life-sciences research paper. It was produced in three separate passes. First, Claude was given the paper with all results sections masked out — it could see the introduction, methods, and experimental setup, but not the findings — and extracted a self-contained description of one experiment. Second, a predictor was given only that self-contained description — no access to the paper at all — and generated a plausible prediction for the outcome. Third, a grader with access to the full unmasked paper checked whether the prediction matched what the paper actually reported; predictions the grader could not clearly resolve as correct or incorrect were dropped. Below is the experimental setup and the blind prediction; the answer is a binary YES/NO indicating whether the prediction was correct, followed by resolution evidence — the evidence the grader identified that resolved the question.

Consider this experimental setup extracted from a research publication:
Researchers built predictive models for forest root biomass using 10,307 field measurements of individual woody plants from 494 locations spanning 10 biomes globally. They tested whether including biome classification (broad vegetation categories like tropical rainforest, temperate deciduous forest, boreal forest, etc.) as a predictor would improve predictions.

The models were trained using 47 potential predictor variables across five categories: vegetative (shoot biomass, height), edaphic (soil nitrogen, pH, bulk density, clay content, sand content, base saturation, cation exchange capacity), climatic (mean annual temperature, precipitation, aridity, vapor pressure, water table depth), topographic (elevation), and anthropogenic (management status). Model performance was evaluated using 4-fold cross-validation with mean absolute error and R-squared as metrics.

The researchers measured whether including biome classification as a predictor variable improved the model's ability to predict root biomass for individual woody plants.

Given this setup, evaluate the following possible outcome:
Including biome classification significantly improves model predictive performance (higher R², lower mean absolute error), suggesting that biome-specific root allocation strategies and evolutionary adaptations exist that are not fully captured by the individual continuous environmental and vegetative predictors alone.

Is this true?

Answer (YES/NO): NO